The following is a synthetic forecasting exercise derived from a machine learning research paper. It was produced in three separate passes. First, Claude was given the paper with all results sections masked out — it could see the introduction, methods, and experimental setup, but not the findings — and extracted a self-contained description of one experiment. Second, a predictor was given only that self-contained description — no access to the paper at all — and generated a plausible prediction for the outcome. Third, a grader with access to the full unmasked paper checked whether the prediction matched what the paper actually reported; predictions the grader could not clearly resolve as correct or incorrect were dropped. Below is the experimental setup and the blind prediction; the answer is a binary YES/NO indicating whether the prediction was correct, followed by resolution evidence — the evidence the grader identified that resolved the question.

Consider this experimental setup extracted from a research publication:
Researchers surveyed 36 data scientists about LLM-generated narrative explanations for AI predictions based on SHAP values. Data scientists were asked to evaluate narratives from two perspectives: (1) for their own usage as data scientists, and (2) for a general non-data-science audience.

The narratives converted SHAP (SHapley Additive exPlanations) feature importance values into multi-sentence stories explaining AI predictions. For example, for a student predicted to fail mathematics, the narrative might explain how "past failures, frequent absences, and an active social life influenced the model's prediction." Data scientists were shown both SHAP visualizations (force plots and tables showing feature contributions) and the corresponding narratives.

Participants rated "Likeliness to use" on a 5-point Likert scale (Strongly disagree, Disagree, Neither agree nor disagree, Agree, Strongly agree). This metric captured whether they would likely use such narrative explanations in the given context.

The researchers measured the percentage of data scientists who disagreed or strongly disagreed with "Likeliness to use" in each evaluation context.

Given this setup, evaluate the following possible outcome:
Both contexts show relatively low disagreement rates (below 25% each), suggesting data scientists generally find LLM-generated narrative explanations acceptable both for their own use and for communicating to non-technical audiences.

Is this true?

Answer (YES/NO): NO